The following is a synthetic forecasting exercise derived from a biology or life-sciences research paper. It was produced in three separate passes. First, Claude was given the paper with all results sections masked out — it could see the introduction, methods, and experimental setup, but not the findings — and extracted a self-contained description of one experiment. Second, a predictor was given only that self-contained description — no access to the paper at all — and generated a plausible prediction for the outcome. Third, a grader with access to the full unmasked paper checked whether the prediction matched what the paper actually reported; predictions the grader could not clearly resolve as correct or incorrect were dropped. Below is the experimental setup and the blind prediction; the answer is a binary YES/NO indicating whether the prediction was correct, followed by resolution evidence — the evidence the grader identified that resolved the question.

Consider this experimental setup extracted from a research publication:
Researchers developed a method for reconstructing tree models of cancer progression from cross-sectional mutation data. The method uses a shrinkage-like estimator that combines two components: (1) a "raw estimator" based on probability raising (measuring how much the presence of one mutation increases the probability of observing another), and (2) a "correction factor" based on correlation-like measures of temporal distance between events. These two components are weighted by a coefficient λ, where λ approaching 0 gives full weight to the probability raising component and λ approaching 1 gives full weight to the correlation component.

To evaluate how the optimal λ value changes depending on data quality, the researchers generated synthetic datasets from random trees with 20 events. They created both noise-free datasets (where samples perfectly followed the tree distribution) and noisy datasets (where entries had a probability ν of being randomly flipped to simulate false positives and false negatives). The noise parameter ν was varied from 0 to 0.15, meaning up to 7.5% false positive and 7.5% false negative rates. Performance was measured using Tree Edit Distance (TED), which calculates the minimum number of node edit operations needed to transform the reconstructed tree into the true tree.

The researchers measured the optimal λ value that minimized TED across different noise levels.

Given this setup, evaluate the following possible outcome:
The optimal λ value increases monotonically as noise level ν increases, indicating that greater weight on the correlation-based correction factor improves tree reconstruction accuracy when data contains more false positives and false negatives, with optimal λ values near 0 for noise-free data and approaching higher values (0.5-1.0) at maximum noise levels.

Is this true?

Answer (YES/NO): NO